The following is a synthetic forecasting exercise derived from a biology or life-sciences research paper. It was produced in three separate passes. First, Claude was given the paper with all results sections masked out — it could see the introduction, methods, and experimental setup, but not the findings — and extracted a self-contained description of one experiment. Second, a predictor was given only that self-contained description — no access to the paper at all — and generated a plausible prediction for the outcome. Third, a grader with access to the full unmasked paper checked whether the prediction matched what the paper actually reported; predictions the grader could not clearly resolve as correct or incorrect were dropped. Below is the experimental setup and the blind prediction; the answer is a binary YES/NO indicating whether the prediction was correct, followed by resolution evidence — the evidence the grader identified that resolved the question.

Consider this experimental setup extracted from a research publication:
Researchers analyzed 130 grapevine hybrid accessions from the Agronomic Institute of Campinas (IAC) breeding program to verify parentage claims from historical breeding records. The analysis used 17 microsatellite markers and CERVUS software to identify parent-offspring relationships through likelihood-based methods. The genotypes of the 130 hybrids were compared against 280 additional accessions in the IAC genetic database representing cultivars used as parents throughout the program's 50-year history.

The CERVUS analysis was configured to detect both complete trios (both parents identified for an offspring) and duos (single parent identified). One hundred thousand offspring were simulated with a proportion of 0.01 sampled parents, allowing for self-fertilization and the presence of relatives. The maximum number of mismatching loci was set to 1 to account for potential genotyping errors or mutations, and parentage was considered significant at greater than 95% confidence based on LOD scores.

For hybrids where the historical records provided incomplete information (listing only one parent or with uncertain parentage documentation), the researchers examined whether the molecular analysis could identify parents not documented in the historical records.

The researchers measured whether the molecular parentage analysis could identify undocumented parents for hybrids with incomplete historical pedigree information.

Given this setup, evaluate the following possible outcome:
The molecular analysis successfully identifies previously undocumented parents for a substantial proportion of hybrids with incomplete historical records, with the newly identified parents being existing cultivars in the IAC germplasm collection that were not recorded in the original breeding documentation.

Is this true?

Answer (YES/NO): NO